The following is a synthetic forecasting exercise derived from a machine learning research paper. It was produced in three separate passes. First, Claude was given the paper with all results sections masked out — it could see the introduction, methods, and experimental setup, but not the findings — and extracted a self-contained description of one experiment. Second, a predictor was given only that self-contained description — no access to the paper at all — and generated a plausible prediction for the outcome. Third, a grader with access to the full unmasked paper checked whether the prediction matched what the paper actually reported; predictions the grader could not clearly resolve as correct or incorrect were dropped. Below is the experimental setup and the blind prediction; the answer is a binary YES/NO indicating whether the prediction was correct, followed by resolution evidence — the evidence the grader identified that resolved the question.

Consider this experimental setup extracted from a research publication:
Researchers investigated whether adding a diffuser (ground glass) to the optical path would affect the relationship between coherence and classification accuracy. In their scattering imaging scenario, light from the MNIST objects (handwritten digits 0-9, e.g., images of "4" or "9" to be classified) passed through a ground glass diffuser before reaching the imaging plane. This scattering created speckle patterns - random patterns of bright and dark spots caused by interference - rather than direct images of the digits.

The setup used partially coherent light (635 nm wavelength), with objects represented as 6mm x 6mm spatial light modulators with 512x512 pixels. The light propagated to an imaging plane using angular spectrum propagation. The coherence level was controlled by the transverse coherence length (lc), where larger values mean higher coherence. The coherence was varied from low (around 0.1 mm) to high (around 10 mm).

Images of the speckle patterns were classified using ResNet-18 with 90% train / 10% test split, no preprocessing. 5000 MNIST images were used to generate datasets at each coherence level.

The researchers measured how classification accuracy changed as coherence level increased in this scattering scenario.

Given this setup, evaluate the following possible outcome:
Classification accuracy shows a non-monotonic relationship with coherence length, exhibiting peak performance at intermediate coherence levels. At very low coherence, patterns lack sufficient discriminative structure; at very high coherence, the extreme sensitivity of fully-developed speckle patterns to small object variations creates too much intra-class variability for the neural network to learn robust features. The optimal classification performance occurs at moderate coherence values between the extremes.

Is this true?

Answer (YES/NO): NO